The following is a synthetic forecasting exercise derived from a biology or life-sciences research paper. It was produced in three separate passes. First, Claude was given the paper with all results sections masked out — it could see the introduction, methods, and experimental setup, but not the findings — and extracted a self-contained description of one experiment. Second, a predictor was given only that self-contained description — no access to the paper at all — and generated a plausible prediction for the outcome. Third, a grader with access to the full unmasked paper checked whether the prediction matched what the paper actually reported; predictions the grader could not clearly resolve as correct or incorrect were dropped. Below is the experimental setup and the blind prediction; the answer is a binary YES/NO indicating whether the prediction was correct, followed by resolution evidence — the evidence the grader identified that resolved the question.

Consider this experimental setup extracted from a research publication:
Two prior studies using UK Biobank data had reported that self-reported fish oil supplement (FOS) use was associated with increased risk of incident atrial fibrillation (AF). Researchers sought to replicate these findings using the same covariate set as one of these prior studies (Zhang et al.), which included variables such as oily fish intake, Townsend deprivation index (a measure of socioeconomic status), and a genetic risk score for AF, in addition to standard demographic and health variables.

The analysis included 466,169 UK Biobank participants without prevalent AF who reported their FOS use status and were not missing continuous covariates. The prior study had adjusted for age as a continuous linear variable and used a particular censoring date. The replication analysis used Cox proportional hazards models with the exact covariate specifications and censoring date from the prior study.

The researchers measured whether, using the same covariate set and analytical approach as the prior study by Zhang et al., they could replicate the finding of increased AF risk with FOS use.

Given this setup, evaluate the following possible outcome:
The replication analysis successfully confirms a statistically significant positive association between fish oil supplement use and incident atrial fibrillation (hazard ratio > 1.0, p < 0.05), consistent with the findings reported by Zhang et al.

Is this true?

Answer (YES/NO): YES